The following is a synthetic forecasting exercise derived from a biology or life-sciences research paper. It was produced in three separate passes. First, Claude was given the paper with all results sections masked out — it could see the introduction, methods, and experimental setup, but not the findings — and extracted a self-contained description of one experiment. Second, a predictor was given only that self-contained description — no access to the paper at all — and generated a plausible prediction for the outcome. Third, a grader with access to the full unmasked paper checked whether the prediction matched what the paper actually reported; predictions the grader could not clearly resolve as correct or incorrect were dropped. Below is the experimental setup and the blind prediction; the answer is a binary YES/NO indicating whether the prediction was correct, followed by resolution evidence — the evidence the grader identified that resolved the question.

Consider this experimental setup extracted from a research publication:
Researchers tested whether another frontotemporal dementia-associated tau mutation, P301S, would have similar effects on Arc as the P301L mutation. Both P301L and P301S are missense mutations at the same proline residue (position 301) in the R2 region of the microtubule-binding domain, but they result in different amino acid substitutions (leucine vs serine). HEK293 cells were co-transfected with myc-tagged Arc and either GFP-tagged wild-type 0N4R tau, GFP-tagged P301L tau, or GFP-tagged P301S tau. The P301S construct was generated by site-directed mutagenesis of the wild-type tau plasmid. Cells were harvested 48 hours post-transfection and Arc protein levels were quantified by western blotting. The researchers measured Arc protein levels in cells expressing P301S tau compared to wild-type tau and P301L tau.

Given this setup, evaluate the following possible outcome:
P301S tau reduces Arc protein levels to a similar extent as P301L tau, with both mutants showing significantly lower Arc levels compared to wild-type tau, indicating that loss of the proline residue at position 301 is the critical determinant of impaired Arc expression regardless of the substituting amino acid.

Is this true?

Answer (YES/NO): NO